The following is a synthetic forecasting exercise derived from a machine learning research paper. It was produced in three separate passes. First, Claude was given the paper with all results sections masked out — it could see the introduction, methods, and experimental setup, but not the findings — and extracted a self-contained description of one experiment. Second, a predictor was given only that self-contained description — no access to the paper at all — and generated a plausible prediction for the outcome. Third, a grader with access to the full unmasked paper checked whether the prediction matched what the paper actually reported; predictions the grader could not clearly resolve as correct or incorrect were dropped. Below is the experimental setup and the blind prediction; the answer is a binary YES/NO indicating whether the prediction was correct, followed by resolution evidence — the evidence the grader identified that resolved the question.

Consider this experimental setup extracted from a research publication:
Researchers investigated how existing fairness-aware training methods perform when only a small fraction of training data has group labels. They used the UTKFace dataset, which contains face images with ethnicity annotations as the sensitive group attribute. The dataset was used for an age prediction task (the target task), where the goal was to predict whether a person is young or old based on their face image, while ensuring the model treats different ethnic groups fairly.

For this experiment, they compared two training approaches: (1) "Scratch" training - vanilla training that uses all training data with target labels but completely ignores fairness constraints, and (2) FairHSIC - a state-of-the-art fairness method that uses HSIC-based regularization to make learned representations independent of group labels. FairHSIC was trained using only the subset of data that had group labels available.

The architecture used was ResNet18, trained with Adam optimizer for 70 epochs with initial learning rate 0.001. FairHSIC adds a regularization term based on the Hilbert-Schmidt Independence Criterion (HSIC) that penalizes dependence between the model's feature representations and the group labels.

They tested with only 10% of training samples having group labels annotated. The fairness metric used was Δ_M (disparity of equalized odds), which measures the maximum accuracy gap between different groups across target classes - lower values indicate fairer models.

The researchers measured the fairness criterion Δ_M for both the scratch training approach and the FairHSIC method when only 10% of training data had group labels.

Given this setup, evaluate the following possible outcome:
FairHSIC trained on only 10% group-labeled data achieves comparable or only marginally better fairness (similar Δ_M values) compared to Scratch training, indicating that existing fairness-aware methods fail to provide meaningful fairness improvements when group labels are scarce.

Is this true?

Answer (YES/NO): NO